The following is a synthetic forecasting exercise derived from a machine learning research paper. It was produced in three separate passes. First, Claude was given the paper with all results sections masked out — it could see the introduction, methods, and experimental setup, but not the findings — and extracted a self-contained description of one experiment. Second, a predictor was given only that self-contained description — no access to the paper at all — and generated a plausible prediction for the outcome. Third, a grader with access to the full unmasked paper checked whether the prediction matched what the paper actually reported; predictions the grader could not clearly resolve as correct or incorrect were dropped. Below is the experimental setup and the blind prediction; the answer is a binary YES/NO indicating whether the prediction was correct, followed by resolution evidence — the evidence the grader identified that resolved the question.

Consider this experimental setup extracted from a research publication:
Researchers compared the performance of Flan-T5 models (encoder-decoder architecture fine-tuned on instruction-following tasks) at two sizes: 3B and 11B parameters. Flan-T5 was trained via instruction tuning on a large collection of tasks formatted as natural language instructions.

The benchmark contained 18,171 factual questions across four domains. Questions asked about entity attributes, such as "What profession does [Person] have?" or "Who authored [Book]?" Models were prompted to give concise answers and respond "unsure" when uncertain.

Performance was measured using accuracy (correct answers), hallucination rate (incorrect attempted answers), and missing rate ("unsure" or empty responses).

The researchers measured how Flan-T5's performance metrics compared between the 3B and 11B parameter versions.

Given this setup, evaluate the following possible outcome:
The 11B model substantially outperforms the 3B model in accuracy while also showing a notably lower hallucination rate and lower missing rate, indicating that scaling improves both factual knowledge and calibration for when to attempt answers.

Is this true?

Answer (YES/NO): NO